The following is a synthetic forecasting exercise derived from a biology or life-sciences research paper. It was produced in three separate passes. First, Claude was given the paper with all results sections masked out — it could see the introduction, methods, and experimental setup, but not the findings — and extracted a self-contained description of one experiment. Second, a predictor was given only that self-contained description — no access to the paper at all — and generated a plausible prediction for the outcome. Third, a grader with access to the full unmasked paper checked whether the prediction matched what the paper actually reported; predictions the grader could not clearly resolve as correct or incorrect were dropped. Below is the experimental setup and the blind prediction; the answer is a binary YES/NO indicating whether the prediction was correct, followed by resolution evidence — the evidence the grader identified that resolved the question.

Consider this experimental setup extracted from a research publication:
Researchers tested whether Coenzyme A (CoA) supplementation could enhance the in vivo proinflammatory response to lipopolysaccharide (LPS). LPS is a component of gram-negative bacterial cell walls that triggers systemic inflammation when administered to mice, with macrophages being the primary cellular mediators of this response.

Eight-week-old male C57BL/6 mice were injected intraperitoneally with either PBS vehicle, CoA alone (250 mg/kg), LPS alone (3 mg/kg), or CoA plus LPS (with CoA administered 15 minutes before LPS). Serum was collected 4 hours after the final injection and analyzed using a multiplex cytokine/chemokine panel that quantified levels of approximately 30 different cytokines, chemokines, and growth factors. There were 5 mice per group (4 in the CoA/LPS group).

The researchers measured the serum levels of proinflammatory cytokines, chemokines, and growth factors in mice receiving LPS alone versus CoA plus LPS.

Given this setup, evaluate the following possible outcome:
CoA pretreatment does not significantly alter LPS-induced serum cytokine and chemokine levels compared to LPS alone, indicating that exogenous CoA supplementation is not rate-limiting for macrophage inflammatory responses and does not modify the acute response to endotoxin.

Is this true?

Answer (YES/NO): NO